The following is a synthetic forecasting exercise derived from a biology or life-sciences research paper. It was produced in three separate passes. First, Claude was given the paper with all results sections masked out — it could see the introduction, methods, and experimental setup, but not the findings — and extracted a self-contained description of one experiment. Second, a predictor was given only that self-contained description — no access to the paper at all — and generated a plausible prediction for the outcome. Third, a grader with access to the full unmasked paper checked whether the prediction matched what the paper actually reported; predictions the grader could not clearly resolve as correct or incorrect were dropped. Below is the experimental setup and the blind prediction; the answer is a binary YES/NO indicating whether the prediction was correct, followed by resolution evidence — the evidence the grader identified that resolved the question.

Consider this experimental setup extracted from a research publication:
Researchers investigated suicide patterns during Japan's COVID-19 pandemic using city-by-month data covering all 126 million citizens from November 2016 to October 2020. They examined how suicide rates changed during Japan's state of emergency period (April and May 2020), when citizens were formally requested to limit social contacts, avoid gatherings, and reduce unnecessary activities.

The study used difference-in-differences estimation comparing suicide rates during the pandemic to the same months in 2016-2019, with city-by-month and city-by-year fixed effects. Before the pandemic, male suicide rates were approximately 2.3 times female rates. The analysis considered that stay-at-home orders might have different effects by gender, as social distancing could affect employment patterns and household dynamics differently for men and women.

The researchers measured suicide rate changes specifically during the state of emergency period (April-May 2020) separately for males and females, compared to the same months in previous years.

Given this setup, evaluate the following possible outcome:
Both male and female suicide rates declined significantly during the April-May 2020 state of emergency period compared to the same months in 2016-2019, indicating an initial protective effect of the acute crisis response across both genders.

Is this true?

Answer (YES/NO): YES